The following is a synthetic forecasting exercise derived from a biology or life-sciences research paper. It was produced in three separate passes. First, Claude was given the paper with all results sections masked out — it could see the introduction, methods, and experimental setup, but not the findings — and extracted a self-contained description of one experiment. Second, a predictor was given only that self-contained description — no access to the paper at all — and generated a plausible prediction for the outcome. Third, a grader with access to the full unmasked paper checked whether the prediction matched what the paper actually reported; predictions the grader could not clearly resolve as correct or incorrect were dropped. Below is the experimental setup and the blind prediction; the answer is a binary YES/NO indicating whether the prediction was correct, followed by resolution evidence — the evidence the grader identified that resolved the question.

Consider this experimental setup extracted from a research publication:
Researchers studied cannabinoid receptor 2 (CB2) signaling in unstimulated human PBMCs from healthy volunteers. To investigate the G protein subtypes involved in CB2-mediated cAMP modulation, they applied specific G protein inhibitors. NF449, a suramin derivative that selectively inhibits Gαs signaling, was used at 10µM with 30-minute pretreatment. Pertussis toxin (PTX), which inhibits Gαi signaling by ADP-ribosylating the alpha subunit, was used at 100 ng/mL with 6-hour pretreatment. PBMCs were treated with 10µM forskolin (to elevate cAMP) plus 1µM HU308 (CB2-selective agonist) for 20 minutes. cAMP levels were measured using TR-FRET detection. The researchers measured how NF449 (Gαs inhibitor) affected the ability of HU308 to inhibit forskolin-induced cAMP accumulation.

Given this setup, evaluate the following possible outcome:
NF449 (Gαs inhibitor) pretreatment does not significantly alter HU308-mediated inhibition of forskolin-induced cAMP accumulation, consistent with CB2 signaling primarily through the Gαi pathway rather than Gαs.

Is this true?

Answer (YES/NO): NO